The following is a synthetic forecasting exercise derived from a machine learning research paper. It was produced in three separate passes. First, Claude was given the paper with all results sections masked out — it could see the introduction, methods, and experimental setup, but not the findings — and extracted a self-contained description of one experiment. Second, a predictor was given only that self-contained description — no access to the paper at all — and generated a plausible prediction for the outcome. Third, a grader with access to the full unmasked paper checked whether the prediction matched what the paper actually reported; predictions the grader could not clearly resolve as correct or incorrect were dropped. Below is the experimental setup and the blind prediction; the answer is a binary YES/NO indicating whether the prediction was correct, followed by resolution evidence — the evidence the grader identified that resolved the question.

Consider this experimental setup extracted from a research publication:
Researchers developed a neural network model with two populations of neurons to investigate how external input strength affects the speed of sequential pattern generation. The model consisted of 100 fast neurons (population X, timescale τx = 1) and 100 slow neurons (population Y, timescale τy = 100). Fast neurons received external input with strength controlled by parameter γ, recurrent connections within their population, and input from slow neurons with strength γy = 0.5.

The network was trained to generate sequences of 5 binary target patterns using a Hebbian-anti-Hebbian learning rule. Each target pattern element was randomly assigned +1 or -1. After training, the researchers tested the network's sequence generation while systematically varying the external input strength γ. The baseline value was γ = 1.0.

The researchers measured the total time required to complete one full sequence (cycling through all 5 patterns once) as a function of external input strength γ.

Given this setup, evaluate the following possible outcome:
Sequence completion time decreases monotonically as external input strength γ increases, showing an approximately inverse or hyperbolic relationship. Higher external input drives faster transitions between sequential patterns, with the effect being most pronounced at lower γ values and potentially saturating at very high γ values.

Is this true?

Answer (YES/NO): NO